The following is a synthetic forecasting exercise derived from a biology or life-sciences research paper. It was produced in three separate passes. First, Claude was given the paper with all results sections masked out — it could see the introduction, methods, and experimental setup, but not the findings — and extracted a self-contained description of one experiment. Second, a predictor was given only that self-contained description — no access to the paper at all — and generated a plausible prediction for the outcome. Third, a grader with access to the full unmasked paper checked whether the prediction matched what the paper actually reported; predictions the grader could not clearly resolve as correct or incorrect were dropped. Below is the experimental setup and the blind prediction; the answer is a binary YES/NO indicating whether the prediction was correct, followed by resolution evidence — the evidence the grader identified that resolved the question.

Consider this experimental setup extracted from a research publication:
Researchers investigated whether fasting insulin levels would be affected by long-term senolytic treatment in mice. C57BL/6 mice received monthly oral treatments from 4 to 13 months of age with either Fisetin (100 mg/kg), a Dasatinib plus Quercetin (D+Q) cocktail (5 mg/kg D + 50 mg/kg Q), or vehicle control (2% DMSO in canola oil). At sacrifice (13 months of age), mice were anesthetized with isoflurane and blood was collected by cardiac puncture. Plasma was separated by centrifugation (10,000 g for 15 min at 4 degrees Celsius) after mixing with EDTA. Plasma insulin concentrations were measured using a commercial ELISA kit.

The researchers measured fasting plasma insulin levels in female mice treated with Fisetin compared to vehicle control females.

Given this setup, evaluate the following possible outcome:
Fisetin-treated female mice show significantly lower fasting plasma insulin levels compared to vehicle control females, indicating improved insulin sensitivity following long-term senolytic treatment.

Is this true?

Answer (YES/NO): NO